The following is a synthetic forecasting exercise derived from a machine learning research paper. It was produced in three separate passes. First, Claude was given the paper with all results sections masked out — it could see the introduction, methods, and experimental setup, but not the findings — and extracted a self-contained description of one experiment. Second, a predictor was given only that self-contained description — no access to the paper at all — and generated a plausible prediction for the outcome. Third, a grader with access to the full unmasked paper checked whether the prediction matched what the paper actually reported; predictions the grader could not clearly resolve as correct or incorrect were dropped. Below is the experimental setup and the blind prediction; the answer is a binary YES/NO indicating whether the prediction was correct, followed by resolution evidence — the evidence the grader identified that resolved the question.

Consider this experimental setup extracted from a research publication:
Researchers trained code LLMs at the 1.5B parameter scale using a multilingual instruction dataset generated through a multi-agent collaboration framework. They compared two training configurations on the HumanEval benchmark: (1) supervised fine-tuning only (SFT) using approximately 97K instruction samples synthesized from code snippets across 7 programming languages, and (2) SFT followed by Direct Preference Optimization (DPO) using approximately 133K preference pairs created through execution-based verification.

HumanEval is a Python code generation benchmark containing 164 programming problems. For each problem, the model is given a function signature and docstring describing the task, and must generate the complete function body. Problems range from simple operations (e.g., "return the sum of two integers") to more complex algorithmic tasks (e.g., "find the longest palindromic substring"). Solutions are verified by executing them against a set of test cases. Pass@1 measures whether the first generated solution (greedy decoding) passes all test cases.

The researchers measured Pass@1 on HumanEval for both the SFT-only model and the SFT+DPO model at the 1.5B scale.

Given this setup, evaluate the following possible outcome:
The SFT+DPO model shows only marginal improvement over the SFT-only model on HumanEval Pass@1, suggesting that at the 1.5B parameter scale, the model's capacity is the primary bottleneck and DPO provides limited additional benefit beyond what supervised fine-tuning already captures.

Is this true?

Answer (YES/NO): NO